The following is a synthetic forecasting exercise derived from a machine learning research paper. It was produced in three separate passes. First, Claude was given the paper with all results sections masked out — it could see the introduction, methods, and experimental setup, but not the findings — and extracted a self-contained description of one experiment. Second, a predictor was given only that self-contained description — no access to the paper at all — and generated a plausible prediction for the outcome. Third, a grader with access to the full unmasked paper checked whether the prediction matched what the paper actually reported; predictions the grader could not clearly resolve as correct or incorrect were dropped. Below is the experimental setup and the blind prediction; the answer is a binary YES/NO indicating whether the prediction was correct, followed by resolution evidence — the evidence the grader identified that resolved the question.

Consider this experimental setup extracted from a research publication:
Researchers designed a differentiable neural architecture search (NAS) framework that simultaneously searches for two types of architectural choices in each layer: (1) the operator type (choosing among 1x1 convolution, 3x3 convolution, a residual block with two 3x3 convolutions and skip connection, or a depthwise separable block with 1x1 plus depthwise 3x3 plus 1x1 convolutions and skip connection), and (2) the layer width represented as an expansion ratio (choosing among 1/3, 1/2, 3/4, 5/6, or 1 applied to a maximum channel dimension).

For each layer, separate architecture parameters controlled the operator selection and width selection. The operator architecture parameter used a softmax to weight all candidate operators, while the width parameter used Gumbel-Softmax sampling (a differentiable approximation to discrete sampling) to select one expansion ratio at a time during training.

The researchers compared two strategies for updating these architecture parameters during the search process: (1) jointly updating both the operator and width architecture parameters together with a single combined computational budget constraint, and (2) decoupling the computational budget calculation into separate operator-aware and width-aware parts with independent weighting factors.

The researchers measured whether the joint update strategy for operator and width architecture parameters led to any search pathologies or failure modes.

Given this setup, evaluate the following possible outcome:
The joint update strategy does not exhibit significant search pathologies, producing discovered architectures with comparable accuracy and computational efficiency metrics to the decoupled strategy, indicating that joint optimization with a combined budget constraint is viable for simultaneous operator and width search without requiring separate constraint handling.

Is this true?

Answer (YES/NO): NO